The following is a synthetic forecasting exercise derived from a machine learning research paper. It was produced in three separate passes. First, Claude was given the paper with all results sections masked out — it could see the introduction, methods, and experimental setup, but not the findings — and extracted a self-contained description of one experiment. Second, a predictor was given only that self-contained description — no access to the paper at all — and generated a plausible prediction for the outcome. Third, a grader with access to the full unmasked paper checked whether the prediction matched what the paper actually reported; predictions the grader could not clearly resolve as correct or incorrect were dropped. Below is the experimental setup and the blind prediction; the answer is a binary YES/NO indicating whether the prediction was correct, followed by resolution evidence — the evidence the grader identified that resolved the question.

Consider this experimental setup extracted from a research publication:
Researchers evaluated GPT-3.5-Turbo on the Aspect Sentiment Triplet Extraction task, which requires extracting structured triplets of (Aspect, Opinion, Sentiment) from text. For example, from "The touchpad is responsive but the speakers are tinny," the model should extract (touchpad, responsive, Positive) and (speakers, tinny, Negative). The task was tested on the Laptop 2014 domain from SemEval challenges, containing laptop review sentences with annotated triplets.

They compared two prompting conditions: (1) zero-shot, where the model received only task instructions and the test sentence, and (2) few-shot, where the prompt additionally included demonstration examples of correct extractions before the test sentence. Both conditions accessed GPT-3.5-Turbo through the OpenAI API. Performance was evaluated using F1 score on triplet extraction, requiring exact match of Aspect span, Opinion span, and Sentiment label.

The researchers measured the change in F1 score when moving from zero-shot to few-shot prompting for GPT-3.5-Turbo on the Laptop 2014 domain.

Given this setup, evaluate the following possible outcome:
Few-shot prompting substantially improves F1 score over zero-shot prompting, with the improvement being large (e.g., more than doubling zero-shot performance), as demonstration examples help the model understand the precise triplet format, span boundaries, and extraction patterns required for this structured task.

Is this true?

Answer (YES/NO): NO